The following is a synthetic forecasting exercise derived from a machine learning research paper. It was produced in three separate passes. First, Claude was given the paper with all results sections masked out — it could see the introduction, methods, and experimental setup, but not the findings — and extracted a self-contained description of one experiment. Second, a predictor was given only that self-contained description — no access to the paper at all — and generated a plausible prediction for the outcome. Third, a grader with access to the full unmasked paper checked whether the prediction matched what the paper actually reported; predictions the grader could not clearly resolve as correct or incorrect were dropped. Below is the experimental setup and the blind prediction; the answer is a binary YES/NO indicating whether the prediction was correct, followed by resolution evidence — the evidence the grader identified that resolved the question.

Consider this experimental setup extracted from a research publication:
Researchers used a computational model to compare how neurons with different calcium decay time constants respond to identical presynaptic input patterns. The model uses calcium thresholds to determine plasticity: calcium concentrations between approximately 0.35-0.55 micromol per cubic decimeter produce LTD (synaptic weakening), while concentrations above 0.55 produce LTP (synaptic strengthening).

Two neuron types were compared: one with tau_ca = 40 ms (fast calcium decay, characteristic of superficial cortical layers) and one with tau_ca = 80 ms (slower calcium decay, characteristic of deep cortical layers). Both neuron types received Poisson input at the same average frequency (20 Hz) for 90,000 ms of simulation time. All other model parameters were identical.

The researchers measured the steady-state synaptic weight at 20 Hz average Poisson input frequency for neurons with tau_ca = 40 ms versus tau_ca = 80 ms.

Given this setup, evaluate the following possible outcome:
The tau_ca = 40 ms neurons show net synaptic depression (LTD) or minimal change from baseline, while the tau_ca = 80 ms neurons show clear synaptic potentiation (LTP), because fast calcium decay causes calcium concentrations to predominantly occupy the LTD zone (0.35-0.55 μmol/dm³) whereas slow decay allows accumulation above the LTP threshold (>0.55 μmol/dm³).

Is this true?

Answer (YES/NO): YES